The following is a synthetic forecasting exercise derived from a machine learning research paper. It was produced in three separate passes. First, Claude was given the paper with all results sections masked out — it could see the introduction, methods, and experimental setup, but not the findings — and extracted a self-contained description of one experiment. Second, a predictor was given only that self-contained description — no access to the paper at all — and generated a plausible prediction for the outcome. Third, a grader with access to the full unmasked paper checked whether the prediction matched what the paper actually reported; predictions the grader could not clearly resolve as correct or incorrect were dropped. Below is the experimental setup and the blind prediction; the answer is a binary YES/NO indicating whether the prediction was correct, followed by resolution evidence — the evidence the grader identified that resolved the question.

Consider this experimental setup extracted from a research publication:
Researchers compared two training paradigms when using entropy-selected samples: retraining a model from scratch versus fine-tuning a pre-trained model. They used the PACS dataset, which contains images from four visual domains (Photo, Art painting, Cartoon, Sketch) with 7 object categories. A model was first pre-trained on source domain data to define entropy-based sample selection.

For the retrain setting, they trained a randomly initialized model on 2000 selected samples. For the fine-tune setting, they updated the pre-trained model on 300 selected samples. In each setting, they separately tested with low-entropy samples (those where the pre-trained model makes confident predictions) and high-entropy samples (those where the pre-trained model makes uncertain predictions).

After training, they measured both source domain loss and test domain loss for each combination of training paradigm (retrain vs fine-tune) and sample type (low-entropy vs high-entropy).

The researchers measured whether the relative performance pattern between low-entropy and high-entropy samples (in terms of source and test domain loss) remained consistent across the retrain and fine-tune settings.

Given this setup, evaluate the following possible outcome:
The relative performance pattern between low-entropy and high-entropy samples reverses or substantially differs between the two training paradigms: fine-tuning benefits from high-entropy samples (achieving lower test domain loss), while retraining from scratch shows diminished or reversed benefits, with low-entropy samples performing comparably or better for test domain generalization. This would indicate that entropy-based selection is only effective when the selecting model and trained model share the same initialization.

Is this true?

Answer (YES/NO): NO